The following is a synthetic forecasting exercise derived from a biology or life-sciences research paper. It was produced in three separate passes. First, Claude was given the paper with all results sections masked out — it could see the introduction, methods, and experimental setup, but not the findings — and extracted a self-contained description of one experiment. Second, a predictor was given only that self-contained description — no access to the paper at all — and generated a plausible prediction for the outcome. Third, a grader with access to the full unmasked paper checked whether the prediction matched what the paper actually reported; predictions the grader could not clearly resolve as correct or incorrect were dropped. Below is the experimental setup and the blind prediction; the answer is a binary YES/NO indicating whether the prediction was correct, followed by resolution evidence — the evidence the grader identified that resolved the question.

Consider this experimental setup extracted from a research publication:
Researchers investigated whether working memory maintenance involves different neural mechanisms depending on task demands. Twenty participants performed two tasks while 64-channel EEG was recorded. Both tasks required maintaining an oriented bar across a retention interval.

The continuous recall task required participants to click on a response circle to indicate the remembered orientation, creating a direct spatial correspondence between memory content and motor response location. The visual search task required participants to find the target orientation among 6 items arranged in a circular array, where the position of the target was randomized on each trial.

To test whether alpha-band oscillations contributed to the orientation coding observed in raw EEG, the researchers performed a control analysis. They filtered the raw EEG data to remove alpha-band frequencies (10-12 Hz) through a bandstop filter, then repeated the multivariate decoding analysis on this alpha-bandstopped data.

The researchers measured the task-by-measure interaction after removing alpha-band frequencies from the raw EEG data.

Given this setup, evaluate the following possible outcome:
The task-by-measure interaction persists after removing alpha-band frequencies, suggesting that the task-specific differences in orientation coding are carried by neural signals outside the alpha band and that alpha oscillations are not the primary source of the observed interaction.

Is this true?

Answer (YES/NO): YES